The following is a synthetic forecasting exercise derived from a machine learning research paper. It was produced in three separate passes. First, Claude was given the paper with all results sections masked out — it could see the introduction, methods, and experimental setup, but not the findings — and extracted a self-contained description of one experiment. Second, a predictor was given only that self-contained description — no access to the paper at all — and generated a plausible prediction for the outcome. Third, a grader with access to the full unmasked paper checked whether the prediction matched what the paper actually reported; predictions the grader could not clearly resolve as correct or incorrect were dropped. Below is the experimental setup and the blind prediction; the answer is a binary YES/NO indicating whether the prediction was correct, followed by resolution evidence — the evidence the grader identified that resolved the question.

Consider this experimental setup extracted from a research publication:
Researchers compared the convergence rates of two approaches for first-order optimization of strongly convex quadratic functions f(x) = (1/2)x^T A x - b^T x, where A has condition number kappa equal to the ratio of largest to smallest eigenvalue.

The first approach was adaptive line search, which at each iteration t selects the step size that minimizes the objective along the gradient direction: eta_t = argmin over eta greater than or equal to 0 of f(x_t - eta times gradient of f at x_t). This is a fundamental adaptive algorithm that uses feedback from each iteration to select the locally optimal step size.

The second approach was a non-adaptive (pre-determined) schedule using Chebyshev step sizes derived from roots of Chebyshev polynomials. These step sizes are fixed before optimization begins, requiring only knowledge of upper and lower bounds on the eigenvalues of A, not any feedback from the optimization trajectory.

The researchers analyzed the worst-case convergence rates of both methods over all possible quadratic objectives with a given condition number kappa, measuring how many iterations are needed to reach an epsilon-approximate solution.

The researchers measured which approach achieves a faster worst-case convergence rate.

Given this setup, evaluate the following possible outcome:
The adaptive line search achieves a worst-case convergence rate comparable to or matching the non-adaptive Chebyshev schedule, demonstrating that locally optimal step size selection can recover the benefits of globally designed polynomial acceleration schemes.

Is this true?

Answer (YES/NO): NO